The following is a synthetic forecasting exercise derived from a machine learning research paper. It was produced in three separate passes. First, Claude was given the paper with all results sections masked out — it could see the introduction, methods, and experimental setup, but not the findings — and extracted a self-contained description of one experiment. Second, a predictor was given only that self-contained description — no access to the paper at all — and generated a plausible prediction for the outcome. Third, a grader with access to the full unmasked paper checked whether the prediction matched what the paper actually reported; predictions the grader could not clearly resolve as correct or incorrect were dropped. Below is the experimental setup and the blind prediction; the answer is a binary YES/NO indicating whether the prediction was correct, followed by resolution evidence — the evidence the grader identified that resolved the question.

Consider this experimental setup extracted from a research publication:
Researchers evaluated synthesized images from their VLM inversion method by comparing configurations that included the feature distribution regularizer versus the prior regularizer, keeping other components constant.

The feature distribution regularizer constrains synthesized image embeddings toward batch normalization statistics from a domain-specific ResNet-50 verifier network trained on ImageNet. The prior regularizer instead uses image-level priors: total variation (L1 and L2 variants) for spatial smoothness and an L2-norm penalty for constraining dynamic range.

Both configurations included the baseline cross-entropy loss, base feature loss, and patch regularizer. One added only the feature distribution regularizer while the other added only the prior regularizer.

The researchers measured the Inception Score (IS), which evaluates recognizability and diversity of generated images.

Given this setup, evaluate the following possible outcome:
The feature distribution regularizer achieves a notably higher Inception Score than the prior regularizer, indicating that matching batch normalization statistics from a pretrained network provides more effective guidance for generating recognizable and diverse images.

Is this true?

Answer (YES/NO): NO